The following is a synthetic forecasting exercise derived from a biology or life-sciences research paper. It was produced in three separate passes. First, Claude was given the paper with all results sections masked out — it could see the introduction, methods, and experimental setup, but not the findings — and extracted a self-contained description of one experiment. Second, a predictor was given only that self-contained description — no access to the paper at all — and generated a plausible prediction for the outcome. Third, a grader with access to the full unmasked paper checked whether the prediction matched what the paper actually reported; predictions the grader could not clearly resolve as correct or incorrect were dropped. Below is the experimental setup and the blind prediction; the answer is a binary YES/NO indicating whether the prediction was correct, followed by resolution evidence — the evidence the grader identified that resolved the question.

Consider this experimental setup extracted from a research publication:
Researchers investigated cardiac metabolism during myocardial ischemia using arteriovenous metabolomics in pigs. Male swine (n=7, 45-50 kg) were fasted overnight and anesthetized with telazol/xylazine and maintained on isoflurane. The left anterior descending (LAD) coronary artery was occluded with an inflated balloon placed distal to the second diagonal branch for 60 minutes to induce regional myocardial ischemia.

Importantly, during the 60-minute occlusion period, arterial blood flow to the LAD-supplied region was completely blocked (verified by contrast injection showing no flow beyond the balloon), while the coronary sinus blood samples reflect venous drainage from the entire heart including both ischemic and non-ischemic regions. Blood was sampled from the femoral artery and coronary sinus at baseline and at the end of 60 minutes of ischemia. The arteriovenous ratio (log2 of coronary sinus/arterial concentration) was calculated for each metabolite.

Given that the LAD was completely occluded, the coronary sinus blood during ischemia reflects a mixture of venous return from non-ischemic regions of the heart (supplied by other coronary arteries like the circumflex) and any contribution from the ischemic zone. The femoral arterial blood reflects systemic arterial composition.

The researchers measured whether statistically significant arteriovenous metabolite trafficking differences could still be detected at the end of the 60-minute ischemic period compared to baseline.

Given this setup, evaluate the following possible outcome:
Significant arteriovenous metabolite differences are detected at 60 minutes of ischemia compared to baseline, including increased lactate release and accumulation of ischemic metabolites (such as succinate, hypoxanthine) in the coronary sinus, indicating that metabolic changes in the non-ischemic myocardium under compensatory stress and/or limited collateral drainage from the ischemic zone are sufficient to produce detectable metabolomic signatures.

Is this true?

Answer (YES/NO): NO